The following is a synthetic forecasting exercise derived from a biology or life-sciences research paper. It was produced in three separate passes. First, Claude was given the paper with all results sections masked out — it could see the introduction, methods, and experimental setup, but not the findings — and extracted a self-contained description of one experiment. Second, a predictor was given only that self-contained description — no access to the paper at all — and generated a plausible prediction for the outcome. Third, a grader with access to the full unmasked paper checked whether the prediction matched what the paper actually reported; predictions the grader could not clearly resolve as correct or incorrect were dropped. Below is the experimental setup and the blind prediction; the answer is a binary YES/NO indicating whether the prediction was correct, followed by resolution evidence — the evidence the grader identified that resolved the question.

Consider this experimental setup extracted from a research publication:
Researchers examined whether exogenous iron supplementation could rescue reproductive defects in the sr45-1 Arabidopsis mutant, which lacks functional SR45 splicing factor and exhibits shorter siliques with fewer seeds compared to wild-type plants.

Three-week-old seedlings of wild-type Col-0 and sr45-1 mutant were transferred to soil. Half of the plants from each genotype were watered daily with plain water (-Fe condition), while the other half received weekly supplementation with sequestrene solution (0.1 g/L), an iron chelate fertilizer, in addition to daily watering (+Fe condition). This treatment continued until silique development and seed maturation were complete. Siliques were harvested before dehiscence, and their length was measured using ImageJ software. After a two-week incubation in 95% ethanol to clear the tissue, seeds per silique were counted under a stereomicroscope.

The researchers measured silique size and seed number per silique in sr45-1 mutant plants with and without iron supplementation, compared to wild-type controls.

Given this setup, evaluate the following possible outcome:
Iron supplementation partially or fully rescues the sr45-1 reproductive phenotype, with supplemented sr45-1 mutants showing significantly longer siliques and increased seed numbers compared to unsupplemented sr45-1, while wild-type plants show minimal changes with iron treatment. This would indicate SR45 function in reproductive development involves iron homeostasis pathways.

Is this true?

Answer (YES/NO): YES